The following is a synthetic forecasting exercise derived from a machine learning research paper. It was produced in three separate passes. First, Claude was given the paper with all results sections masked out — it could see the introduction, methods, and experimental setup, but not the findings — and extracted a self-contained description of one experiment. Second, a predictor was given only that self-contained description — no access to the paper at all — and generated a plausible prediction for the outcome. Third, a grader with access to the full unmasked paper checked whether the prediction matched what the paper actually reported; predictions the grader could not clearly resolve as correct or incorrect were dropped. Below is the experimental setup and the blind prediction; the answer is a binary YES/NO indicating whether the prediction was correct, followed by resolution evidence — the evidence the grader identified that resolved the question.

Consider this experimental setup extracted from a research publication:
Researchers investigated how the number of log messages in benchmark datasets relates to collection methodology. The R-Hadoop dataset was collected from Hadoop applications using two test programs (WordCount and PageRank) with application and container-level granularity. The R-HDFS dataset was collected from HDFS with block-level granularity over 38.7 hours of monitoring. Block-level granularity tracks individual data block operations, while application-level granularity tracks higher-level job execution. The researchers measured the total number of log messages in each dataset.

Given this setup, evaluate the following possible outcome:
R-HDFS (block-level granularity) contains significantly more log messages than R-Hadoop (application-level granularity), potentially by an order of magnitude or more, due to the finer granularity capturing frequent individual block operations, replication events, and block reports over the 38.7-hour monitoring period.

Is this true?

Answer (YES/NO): YES